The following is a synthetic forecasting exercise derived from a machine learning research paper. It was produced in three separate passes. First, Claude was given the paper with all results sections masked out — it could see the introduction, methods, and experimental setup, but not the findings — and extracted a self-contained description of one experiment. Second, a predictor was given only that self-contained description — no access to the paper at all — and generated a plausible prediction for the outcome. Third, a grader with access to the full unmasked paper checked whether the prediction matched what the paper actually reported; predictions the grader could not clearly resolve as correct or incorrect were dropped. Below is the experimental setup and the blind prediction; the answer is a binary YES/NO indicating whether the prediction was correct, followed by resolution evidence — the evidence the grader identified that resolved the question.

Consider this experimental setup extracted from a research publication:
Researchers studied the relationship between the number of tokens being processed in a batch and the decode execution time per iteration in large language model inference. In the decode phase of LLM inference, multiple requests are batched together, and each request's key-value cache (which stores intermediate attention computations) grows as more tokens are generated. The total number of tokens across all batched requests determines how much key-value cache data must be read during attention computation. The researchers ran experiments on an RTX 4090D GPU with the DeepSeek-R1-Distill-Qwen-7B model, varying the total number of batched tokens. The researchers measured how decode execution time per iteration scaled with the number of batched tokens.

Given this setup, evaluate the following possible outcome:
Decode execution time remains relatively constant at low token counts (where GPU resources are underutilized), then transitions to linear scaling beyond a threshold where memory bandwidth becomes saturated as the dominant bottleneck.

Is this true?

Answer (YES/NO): NO